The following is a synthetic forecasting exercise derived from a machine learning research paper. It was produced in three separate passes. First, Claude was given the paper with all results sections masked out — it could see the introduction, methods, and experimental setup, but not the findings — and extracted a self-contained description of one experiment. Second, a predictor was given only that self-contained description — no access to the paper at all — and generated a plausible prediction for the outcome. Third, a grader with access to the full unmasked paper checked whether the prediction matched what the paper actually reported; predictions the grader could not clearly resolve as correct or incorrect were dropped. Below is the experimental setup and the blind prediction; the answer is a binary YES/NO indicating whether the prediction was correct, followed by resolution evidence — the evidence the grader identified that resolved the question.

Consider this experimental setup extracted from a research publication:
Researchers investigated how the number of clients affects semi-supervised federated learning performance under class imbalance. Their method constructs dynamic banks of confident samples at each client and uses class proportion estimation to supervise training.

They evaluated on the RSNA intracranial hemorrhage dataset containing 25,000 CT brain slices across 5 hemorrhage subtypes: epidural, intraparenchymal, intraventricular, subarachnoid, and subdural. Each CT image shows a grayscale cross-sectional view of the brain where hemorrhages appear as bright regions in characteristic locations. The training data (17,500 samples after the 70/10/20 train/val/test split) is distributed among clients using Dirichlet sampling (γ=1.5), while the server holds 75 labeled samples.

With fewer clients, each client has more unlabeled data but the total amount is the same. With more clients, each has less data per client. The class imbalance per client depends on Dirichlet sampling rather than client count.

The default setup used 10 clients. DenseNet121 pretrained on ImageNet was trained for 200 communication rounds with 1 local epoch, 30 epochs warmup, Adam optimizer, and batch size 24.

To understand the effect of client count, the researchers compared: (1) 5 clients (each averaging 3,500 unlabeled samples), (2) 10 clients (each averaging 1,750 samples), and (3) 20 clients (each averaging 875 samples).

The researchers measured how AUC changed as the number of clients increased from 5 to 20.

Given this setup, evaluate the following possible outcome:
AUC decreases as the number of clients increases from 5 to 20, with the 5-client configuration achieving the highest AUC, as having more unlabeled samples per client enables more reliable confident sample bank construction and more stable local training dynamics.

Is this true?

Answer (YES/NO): NO